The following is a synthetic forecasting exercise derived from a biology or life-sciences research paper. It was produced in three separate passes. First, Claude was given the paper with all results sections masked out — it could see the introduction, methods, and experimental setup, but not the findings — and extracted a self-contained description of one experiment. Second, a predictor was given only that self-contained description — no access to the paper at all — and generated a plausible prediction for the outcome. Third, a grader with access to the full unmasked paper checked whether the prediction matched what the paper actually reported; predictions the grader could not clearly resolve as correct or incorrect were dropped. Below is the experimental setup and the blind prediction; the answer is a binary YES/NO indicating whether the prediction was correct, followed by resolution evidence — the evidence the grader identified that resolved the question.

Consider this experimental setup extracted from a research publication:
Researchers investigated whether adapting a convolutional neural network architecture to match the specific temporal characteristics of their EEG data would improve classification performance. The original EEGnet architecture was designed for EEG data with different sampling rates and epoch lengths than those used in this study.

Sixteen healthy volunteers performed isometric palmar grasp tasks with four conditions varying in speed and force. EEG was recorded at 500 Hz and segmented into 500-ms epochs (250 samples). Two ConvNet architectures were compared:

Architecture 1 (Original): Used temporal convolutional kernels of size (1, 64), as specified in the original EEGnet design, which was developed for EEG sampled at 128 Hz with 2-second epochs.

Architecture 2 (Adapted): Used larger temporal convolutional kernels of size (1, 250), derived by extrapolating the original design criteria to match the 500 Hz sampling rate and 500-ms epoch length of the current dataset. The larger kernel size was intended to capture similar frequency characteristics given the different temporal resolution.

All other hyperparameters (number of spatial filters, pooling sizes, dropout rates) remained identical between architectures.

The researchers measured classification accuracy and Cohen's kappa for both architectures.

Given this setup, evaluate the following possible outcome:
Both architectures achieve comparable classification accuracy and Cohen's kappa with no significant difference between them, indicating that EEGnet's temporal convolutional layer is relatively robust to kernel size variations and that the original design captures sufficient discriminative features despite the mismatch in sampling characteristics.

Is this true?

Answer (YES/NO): YES